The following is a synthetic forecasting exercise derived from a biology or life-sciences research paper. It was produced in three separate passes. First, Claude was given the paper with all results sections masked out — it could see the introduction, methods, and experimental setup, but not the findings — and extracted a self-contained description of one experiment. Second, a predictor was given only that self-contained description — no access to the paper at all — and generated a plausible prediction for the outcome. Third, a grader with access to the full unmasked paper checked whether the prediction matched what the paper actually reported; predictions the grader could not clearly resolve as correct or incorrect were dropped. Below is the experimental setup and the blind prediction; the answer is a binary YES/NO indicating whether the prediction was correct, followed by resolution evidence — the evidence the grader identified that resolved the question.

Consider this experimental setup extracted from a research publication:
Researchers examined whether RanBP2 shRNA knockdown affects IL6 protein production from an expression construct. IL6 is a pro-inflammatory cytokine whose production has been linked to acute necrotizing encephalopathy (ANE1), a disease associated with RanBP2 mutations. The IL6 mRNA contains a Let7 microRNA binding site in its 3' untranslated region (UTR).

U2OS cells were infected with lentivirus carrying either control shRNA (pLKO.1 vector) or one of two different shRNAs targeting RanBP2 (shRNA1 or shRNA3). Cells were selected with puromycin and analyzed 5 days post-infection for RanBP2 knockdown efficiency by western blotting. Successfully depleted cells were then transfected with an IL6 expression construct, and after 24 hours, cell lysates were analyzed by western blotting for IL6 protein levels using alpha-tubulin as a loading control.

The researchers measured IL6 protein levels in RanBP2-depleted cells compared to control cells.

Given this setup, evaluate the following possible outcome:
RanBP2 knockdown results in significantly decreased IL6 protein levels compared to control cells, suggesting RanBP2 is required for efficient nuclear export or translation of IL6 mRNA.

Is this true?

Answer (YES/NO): NO